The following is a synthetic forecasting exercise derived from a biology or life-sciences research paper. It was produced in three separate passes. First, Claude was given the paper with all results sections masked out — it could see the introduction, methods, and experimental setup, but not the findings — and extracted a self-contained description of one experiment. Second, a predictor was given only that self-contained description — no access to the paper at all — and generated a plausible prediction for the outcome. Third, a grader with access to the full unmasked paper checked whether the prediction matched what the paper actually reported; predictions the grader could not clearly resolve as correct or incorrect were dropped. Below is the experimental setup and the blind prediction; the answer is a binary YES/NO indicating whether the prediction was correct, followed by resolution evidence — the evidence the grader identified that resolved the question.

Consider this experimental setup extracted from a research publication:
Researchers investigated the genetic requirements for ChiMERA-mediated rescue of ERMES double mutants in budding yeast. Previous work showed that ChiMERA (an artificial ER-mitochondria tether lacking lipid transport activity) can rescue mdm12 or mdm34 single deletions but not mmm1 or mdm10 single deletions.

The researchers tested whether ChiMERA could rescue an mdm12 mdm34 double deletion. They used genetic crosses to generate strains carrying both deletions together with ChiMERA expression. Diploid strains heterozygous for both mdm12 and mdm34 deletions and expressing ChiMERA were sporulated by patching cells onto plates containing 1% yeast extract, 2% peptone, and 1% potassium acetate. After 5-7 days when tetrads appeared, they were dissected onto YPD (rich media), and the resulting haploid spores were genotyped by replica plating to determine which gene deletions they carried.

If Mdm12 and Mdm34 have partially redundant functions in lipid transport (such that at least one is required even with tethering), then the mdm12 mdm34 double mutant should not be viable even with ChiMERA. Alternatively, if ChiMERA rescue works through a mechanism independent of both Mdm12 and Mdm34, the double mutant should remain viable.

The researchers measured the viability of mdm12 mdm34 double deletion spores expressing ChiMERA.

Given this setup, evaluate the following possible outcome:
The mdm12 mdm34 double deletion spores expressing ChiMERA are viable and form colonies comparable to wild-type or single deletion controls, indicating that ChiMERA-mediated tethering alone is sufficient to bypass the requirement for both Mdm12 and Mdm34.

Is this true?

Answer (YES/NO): YES